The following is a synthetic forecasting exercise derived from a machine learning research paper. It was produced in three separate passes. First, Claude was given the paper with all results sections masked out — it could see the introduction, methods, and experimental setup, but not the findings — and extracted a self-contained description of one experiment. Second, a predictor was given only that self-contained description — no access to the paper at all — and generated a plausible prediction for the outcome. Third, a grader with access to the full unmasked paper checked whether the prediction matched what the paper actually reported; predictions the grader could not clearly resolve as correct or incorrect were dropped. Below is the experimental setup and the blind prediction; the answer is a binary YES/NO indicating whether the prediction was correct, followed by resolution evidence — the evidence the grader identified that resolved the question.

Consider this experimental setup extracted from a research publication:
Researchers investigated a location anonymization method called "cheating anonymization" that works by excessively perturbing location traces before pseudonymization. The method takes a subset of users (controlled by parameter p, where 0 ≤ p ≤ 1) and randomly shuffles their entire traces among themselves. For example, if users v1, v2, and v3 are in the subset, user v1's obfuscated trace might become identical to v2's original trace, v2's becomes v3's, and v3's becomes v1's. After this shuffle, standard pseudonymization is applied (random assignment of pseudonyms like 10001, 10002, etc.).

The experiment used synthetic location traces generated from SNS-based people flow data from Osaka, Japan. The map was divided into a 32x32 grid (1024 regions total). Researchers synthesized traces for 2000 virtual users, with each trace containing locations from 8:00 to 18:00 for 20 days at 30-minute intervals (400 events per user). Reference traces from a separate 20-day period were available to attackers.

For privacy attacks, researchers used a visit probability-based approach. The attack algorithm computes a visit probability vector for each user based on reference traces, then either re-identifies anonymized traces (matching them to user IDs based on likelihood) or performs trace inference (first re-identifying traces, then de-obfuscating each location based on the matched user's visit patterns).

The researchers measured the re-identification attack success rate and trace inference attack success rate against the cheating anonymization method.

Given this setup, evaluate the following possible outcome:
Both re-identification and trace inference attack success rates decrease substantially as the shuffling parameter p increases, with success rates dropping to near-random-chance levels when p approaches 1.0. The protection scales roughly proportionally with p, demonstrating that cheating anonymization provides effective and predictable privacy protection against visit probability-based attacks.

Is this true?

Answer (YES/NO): NO